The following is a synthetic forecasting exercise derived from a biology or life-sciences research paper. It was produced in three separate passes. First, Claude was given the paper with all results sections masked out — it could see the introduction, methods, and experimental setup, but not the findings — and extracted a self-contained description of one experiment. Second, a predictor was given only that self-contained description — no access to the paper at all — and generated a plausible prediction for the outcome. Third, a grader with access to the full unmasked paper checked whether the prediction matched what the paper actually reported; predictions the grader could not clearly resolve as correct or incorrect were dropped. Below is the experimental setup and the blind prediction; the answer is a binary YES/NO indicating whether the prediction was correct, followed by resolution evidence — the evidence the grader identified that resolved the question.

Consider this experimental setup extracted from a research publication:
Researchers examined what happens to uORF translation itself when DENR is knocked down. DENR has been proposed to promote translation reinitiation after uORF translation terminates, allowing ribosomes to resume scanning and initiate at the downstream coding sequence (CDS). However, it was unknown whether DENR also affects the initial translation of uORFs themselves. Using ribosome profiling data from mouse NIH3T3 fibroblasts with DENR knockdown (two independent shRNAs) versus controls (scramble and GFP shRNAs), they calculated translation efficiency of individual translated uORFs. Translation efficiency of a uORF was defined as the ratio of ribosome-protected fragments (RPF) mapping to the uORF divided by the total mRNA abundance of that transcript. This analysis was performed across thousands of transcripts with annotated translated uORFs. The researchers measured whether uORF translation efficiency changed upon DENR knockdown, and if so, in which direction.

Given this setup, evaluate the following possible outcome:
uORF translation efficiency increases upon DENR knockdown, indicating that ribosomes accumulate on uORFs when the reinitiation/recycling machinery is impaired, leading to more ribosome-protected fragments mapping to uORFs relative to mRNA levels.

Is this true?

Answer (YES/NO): YES